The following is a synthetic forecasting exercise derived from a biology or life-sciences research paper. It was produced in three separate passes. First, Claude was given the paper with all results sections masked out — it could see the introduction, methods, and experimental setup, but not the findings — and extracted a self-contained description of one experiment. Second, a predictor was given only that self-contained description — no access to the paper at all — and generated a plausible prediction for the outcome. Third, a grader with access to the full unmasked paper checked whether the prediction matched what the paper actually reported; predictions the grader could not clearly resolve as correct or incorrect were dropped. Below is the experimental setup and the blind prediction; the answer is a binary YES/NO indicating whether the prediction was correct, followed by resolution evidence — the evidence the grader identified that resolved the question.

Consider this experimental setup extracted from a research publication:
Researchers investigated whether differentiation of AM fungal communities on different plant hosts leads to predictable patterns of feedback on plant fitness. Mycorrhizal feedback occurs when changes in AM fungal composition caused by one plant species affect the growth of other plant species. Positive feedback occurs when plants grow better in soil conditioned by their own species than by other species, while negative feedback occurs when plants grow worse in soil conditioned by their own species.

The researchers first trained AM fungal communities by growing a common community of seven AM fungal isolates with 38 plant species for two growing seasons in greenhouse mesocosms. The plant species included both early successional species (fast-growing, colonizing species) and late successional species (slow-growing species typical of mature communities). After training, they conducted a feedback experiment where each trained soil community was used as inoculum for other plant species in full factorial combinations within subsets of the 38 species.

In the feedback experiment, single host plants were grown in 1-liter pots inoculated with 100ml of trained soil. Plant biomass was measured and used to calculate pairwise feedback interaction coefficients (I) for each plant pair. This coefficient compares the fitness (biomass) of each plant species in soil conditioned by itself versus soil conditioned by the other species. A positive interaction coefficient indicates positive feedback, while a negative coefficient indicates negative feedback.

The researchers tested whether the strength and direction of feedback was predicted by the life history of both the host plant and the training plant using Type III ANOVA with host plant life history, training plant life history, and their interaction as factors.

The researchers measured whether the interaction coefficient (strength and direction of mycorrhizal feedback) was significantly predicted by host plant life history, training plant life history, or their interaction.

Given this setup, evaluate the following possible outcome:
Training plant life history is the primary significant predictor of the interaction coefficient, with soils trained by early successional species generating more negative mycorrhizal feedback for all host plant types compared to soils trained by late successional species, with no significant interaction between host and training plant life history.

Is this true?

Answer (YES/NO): NO